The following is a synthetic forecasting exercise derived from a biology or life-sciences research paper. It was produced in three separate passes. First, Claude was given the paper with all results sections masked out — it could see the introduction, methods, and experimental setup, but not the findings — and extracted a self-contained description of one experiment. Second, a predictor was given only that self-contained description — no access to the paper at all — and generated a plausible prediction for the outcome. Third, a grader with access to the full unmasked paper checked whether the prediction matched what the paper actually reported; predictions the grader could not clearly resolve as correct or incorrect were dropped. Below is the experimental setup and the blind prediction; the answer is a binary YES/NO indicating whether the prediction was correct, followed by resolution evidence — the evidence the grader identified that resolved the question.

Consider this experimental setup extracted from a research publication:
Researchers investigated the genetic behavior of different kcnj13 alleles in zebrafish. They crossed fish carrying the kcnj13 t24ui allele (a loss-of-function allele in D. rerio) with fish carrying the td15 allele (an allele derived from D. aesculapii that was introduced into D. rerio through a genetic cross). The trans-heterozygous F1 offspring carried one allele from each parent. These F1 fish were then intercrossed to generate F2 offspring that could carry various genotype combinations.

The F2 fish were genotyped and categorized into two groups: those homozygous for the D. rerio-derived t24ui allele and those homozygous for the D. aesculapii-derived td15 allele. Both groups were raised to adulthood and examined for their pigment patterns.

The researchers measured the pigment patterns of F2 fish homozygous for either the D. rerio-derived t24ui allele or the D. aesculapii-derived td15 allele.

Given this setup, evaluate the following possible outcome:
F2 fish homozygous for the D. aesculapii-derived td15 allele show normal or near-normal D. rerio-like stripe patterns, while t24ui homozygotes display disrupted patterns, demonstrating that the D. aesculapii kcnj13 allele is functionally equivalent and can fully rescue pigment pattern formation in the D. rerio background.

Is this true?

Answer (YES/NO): NO